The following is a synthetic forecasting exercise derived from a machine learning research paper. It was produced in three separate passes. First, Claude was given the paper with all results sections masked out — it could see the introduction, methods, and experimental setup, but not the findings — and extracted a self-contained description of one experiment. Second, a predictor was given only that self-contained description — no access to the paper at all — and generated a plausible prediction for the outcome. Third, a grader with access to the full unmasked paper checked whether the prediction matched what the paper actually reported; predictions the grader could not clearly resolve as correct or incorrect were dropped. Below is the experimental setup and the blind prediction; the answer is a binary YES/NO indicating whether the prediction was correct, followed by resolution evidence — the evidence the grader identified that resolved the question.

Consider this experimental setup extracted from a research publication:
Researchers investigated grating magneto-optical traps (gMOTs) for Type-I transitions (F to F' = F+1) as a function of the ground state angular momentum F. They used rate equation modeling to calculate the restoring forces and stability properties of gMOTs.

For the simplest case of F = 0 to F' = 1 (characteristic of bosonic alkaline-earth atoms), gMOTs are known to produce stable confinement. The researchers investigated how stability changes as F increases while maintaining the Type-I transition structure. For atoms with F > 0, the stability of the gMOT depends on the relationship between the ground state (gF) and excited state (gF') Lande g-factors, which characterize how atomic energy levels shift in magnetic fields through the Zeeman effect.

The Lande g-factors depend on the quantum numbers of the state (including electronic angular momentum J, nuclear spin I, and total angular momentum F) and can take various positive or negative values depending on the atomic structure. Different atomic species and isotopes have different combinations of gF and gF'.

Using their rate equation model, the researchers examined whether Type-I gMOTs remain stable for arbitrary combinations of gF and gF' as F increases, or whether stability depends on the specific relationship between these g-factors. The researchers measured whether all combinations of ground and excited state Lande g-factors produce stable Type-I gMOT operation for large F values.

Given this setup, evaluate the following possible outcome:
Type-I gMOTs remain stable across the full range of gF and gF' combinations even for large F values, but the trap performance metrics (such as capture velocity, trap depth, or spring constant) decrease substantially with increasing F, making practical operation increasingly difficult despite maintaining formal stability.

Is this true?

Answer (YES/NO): NO